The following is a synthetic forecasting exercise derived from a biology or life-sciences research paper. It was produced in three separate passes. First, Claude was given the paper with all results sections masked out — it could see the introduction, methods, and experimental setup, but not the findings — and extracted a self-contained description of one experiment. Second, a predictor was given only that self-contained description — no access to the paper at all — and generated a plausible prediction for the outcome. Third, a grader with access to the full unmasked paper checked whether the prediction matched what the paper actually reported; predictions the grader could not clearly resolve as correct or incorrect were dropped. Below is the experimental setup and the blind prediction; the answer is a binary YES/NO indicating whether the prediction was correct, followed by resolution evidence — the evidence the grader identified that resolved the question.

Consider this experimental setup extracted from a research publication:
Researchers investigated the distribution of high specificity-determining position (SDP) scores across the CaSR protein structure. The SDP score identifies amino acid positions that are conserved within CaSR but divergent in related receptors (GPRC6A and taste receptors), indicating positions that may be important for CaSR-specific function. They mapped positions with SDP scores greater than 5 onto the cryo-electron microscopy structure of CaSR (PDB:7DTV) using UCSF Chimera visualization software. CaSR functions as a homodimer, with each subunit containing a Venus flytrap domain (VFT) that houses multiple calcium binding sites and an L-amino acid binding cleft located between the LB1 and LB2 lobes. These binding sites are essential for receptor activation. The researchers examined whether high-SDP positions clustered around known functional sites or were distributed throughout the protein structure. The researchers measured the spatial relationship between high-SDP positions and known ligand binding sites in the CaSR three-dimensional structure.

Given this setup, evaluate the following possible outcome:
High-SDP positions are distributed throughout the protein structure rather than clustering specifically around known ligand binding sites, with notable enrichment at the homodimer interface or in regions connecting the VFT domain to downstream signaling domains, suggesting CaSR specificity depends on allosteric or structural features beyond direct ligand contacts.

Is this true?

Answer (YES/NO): NO